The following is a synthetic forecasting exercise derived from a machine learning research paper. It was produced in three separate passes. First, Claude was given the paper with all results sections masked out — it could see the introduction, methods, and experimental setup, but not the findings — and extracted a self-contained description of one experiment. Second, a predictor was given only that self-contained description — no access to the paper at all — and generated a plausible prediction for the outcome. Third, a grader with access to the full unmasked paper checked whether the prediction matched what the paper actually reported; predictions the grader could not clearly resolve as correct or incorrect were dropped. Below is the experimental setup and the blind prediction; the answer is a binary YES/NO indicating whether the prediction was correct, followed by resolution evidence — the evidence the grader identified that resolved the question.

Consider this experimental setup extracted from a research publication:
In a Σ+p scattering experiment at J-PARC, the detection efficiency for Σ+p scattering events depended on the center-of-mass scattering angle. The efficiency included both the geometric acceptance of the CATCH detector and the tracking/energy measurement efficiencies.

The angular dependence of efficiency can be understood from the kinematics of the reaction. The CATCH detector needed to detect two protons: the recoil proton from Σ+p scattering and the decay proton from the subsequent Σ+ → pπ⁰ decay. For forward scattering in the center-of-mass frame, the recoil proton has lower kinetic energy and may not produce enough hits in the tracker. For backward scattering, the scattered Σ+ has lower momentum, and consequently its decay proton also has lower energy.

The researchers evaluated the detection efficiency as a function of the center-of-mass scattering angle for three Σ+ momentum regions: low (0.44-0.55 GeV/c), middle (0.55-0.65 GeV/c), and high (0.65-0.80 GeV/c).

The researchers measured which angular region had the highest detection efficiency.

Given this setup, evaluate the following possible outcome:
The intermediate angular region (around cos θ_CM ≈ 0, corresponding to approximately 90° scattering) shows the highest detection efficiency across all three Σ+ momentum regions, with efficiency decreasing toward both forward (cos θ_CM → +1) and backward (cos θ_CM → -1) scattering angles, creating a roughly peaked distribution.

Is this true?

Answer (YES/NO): YES